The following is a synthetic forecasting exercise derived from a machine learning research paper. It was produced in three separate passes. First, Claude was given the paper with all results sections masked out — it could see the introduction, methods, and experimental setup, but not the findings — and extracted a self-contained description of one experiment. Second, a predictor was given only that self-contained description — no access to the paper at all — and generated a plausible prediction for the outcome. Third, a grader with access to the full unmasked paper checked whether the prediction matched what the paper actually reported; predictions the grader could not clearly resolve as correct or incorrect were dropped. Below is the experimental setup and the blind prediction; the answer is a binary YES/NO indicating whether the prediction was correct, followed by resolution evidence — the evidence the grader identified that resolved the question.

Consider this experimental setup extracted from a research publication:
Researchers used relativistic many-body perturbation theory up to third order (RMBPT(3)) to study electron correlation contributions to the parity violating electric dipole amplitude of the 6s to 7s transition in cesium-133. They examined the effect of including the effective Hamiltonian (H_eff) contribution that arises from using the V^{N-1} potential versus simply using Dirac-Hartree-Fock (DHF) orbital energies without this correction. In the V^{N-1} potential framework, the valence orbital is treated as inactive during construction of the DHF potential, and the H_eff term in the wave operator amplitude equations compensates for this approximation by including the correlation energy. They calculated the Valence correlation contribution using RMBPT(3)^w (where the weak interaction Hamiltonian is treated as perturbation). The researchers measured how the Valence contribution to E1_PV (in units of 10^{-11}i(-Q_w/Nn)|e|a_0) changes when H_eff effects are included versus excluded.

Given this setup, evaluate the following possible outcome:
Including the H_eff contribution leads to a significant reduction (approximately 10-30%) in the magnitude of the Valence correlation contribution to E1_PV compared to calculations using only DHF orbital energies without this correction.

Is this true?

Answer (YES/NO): NO